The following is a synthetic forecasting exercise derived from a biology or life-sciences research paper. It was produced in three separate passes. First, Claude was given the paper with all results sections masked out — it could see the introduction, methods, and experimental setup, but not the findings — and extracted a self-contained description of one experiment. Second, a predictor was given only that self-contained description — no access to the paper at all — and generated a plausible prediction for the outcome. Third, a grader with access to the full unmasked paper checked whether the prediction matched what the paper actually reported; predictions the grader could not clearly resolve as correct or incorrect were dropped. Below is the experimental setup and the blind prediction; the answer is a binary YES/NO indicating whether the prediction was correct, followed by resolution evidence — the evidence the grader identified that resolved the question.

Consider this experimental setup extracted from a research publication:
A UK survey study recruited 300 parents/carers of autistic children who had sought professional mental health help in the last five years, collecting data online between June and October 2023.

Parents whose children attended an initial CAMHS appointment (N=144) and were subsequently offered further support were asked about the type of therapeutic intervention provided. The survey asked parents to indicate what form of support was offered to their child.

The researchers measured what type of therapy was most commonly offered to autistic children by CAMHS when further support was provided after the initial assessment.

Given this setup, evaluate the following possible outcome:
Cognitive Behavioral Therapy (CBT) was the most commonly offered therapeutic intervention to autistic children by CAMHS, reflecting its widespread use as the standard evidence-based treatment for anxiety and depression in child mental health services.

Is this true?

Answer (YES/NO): YES